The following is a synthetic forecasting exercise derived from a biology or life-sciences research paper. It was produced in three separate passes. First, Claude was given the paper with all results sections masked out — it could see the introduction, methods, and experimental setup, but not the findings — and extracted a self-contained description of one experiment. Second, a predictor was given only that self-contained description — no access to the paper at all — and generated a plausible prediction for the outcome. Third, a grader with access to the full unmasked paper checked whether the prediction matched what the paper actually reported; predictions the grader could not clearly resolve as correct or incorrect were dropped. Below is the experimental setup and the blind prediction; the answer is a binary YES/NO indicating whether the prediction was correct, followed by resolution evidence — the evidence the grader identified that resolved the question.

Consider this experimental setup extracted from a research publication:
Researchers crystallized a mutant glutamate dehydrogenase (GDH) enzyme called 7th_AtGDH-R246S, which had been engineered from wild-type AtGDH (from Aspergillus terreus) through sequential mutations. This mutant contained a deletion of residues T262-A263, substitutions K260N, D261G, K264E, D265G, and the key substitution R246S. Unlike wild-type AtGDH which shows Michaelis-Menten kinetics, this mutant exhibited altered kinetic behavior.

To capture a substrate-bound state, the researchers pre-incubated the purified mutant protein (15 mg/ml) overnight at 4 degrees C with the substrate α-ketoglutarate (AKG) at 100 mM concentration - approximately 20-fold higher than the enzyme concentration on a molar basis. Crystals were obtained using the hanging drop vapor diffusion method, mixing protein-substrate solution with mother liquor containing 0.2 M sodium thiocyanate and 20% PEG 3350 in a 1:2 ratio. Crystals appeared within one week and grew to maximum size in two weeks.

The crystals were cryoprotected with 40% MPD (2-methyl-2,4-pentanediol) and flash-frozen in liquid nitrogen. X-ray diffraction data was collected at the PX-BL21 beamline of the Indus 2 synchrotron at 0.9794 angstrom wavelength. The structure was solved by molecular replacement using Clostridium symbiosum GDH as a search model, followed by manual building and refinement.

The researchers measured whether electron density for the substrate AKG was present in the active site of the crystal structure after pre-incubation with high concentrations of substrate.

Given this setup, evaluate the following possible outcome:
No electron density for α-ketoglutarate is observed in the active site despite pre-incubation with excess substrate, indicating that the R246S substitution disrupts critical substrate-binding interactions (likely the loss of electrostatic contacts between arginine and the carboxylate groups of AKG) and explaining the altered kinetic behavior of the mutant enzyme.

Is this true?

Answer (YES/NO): NO